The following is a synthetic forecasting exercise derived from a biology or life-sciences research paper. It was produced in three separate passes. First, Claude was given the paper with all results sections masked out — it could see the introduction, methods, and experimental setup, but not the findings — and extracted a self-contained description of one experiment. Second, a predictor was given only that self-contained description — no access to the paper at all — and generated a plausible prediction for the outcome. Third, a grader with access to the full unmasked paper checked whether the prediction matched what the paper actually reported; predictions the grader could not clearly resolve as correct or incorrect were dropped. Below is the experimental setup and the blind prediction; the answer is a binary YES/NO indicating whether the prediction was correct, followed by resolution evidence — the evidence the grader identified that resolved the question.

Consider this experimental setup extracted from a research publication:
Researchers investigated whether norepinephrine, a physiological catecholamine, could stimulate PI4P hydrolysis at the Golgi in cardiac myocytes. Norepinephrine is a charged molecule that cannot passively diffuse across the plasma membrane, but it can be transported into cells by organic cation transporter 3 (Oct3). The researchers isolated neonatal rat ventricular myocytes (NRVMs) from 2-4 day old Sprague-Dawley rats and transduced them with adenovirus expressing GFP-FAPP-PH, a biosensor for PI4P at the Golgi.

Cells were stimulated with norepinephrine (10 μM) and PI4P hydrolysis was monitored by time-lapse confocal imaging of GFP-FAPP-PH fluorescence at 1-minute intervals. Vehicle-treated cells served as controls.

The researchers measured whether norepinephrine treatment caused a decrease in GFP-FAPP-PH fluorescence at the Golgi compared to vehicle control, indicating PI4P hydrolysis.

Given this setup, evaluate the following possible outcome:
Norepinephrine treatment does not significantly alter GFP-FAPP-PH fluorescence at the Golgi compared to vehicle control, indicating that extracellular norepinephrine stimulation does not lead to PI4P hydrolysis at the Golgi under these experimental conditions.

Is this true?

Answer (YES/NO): NO